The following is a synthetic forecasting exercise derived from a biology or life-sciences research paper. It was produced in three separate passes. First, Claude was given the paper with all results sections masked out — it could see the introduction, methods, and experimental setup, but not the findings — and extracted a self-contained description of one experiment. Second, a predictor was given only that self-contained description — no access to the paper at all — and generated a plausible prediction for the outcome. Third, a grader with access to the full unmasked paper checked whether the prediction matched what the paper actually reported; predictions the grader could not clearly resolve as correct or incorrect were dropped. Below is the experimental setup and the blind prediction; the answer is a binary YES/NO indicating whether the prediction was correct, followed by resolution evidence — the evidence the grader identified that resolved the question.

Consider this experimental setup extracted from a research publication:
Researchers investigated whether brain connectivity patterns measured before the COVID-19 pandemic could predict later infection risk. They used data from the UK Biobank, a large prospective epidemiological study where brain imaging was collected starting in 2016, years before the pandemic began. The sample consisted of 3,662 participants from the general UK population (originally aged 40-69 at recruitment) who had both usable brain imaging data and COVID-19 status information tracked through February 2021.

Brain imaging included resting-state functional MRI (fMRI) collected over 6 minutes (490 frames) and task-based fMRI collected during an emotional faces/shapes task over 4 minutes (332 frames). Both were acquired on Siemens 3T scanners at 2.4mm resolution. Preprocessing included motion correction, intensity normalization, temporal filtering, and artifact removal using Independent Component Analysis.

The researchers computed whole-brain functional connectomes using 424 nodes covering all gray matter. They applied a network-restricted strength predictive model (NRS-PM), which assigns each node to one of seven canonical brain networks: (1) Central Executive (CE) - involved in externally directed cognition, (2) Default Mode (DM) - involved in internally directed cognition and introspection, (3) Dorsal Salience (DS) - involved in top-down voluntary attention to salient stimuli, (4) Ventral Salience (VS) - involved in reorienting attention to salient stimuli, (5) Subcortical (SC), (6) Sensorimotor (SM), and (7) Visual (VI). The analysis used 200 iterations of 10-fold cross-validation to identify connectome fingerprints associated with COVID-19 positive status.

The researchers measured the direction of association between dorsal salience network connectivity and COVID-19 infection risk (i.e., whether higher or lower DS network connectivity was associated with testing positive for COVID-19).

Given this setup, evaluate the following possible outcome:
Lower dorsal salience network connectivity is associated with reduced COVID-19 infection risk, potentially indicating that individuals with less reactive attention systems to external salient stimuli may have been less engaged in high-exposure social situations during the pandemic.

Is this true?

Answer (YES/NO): NO